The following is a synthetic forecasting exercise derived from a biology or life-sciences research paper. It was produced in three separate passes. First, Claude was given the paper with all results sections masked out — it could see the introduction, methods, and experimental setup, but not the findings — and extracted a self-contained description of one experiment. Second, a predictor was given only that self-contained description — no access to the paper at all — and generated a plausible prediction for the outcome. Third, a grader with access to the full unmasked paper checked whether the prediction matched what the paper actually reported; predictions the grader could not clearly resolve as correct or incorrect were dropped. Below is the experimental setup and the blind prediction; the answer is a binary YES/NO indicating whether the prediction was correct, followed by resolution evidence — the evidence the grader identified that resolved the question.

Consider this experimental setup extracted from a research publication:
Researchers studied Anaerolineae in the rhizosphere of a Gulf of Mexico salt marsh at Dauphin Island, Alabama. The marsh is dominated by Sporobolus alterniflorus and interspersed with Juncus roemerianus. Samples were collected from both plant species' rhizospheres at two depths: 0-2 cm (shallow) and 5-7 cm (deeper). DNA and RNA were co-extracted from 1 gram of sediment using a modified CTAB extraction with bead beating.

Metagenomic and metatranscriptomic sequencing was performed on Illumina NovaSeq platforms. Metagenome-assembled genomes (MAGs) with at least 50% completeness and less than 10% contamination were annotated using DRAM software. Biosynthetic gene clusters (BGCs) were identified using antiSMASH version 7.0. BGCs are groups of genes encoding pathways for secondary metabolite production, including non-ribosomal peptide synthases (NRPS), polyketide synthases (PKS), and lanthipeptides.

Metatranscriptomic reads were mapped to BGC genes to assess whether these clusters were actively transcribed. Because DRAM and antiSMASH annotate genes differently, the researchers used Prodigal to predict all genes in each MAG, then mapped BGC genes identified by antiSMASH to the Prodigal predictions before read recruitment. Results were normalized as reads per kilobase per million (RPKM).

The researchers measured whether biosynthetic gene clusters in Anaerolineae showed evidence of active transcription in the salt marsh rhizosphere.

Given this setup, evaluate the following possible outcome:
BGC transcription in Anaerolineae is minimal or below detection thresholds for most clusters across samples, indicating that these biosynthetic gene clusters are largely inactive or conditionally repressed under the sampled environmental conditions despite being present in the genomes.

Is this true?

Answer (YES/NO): NO